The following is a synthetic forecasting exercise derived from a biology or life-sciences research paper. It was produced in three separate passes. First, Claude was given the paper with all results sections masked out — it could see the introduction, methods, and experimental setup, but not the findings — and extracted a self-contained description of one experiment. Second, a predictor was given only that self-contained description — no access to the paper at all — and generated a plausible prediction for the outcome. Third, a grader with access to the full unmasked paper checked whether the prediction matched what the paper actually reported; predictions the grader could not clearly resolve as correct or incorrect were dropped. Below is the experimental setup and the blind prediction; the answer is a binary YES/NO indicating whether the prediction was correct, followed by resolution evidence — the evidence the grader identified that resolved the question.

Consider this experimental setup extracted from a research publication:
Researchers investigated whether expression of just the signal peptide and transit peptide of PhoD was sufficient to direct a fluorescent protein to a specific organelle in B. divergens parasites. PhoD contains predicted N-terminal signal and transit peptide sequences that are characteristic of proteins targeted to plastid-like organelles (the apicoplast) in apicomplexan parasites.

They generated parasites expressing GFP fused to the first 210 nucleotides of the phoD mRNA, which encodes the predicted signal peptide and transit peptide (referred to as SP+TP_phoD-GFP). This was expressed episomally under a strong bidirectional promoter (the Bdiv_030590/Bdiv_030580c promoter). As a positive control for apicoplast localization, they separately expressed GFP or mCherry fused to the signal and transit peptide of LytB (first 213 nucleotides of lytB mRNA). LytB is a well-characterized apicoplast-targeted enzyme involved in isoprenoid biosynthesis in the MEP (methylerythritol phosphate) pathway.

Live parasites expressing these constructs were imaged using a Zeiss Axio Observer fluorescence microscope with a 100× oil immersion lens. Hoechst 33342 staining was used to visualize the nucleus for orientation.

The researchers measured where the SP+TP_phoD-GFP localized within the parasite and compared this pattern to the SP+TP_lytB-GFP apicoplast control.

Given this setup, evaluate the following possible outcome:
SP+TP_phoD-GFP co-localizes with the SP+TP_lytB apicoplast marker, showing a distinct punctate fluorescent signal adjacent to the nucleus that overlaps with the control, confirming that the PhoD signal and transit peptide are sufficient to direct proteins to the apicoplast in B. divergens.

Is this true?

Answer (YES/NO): NO